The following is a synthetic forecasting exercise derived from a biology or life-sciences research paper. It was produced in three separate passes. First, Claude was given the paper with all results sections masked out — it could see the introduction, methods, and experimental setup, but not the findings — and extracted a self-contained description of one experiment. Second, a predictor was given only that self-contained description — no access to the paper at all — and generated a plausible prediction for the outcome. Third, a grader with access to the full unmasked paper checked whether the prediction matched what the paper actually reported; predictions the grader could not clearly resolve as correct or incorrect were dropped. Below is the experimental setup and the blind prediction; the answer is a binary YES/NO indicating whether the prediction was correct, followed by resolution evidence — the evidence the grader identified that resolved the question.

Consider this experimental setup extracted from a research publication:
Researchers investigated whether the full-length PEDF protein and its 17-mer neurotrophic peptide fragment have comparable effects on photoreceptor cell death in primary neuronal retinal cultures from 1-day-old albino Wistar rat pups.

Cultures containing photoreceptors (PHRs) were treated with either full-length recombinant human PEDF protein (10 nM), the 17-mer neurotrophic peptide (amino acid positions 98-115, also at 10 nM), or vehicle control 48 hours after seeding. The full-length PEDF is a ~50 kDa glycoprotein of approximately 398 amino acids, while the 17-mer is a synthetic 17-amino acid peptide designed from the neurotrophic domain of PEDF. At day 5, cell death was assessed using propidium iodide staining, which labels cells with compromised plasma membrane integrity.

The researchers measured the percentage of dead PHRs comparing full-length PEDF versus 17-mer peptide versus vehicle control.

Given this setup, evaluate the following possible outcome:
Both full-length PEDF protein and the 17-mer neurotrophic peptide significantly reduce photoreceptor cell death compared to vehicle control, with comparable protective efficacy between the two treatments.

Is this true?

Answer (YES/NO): YES